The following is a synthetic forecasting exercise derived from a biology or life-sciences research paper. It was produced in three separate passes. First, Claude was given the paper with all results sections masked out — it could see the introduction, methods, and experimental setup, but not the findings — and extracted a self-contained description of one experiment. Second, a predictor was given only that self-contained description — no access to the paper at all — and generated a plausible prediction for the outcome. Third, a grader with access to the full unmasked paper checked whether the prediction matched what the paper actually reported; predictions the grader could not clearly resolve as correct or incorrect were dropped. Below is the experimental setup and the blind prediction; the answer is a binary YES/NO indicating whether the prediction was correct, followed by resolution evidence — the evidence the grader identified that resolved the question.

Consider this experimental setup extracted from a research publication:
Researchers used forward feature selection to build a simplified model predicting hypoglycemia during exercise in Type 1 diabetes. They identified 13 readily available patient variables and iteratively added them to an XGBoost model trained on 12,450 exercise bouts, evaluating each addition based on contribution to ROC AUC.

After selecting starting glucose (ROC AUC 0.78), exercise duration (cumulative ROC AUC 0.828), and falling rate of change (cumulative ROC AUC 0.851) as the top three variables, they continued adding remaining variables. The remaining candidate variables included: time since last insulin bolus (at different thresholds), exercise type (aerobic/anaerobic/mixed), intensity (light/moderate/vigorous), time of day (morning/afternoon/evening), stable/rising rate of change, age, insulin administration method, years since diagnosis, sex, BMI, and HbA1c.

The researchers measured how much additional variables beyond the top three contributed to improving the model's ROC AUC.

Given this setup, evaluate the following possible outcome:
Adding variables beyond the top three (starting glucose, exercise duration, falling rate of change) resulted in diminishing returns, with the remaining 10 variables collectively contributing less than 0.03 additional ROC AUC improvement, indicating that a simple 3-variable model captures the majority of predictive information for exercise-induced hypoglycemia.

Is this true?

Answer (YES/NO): YES